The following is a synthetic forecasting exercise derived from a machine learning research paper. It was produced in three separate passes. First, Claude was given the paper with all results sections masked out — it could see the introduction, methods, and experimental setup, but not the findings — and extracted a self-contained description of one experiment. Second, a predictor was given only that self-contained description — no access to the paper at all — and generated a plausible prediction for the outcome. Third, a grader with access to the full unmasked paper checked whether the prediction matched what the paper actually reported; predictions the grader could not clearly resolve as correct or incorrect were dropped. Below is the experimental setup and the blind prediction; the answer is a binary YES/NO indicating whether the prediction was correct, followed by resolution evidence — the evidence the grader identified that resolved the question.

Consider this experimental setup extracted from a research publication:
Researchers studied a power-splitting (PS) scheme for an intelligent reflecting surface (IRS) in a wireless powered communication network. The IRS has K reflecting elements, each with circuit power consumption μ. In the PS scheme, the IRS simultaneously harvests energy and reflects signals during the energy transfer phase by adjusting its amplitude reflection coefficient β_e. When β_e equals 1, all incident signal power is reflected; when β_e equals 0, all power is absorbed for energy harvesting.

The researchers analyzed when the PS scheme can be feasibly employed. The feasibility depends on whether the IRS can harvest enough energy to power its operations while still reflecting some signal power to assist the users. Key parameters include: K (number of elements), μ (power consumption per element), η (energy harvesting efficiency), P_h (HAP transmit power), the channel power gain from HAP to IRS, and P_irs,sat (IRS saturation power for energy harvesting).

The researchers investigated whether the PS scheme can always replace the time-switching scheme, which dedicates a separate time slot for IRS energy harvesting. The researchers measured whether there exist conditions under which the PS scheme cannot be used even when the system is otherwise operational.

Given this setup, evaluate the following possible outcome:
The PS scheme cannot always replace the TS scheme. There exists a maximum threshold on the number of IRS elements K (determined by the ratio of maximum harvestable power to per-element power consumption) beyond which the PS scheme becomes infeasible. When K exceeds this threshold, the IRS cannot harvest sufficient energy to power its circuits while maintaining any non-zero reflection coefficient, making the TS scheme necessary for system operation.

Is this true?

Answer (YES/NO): YES